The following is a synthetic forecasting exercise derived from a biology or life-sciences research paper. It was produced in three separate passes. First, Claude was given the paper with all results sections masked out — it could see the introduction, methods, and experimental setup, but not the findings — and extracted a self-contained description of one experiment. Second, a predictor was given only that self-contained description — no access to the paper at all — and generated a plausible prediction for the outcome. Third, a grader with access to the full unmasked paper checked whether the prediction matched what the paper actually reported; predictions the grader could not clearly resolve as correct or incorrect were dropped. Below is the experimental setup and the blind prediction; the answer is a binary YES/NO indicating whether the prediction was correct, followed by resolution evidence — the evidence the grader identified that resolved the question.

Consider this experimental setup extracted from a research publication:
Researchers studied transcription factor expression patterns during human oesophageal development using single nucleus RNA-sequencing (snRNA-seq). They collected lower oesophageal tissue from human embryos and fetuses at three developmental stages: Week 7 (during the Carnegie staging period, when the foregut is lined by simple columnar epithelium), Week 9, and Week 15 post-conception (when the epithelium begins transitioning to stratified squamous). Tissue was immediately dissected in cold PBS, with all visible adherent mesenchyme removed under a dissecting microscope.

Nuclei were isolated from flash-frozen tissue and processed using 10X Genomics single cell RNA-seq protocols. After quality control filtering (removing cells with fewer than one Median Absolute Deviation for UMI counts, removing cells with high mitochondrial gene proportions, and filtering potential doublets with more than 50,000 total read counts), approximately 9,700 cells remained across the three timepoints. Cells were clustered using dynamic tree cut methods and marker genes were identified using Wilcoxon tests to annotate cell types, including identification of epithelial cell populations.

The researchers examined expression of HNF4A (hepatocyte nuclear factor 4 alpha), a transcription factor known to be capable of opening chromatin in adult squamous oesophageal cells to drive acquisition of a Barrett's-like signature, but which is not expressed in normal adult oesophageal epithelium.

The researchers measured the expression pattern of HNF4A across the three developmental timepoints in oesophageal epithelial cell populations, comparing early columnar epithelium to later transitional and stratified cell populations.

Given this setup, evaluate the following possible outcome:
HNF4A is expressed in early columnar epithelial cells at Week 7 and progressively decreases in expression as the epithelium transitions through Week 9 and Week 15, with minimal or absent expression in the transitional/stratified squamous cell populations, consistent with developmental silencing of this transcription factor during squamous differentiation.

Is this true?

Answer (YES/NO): YES